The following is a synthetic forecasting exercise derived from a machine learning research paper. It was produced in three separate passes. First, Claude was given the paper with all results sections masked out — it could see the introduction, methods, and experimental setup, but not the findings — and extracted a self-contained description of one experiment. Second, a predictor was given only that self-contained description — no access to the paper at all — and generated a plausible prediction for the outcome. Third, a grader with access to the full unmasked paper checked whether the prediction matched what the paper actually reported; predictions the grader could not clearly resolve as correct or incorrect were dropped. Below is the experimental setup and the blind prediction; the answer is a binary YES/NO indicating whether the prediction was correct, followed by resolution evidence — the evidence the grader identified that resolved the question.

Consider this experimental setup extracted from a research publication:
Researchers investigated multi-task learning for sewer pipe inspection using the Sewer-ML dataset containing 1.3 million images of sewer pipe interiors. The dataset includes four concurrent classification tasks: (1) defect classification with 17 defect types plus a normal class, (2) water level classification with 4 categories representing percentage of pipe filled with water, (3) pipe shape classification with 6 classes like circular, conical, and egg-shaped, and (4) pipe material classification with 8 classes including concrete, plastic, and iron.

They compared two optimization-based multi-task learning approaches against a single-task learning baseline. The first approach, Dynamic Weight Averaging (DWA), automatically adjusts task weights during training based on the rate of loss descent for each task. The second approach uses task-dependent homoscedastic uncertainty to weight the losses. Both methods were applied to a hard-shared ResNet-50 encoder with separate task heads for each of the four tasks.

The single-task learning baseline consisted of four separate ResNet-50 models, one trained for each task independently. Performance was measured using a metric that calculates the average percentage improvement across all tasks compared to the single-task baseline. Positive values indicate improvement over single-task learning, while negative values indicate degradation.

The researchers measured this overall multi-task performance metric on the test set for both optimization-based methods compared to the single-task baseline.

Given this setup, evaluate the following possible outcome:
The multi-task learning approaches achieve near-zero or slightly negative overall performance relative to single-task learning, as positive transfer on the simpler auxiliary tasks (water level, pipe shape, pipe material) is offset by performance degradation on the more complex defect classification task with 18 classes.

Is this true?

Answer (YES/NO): NO